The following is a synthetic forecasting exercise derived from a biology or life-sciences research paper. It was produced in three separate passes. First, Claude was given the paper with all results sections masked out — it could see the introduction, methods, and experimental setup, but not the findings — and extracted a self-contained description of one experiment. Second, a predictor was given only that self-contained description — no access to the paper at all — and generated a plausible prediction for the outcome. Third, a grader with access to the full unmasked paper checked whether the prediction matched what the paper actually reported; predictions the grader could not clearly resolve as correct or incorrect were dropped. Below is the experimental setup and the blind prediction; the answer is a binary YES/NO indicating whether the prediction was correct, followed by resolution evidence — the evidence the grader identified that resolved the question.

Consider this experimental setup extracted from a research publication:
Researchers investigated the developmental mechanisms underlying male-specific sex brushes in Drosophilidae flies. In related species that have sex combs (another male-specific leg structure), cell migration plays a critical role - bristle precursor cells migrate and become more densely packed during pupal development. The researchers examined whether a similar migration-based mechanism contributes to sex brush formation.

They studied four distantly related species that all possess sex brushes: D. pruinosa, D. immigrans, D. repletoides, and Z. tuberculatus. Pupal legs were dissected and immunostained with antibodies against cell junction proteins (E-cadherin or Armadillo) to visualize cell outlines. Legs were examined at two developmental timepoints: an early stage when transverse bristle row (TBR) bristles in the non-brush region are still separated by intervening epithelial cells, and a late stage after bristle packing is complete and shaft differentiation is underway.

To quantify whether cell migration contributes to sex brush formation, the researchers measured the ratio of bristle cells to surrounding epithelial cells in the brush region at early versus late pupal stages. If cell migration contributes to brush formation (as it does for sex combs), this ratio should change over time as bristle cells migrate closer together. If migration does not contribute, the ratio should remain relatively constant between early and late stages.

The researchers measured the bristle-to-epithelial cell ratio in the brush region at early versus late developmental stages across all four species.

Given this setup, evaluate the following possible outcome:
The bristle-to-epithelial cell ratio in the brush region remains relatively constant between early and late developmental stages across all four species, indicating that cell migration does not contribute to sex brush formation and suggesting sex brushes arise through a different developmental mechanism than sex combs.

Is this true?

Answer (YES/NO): NO